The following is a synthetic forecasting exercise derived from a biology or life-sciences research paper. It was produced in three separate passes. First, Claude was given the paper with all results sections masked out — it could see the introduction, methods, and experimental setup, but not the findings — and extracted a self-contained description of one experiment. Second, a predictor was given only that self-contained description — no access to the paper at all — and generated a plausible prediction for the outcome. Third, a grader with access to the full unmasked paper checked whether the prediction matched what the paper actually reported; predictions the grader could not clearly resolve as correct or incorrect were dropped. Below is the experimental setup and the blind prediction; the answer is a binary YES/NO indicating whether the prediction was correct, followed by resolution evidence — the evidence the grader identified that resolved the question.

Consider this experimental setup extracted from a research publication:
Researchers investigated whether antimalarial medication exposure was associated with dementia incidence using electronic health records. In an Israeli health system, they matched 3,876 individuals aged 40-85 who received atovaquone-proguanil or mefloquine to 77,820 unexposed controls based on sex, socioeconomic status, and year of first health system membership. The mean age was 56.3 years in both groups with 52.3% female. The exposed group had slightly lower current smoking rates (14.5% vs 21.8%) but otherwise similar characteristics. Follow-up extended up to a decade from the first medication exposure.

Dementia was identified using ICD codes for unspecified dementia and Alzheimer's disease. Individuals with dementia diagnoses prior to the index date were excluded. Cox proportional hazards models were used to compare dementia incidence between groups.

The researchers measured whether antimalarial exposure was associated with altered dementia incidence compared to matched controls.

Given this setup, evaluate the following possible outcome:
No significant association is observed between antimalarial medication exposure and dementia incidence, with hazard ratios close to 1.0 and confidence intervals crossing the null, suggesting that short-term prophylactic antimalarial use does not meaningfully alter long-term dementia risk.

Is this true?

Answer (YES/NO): NO